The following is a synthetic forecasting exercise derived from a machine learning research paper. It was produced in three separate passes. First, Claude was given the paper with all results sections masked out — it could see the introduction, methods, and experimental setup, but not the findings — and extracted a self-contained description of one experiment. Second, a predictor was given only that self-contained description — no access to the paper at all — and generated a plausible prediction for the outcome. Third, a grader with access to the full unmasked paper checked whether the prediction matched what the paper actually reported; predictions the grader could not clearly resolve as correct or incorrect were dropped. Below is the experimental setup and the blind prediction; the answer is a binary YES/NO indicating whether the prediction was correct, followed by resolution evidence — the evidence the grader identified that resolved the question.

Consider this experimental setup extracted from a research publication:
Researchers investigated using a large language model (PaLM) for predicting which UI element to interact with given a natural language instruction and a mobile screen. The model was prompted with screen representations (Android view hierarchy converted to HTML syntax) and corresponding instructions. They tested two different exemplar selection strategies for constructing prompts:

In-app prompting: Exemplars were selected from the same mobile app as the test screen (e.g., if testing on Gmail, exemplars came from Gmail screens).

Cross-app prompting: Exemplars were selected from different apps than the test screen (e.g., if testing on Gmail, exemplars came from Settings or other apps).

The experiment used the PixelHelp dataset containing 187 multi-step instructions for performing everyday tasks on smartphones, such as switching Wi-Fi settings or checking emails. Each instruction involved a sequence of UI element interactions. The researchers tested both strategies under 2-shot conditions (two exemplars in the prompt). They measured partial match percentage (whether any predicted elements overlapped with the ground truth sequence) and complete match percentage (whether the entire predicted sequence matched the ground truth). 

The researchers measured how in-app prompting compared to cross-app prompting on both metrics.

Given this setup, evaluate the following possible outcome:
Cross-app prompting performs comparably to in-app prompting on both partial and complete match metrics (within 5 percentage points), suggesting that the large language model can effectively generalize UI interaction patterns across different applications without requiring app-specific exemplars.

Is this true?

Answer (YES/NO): NO